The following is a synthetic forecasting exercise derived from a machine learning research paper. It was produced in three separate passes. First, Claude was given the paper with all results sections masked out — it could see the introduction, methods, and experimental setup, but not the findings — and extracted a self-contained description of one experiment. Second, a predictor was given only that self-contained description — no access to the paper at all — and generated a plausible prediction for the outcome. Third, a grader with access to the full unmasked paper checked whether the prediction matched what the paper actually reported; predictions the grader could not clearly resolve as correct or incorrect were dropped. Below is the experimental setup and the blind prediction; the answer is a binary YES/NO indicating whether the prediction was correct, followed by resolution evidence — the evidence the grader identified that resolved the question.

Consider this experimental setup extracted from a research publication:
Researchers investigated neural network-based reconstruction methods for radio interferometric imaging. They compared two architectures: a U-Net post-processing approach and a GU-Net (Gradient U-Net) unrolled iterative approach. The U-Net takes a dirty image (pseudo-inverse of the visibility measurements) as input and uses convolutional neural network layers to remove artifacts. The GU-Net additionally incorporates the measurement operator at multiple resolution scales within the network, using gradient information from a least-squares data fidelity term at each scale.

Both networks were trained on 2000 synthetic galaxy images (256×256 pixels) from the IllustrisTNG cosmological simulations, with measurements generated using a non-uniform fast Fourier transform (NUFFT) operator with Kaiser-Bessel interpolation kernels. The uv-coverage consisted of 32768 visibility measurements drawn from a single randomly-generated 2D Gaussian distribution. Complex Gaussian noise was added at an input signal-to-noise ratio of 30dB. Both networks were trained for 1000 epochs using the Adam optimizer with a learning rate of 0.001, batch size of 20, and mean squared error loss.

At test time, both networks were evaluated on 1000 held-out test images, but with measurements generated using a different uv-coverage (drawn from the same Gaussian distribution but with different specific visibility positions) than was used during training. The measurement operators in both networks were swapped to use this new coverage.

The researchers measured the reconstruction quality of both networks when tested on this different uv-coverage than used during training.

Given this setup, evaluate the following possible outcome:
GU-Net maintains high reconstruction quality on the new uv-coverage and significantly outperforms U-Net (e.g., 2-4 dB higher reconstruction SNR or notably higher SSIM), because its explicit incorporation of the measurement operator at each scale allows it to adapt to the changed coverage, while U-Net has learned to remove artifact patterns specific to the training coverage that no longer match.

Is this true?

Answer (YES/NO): YES